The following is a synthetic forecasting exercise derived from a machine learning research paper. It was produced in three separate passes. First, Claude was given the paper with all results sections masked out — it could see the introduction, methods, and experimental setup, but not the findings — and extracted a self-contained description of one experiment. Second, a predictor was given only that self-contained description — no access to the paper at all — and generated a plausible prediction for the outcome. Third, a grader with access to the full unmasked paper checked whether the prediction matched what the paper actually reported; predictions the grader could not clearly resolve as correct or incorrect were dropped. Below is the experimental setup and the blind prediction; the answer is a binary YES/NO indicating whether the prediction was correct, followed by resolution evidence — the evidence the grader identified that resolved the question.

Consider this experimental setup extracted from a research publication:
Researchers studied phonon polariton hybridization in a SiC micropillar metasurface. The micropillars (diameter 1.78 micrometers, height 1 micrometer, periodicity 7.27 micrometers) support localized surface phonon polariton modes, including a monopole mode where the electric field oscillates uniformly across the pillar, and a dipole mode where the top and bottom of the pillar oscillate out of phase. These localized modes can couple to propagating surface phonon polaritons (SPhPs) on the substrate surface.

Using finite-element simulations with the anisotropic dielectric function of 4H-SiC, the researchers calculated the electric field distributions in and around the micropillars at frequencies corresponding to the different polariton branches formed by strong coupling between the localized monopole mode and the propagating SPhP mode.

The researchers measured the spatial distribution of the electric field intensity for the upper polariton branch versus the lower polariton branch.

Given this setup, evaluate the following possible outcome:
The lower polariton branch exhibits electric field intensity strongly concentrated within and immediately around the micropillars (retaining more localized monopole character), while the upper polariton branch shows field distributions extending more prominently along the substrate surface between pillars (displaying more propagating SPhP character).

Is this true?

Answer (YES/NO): NO